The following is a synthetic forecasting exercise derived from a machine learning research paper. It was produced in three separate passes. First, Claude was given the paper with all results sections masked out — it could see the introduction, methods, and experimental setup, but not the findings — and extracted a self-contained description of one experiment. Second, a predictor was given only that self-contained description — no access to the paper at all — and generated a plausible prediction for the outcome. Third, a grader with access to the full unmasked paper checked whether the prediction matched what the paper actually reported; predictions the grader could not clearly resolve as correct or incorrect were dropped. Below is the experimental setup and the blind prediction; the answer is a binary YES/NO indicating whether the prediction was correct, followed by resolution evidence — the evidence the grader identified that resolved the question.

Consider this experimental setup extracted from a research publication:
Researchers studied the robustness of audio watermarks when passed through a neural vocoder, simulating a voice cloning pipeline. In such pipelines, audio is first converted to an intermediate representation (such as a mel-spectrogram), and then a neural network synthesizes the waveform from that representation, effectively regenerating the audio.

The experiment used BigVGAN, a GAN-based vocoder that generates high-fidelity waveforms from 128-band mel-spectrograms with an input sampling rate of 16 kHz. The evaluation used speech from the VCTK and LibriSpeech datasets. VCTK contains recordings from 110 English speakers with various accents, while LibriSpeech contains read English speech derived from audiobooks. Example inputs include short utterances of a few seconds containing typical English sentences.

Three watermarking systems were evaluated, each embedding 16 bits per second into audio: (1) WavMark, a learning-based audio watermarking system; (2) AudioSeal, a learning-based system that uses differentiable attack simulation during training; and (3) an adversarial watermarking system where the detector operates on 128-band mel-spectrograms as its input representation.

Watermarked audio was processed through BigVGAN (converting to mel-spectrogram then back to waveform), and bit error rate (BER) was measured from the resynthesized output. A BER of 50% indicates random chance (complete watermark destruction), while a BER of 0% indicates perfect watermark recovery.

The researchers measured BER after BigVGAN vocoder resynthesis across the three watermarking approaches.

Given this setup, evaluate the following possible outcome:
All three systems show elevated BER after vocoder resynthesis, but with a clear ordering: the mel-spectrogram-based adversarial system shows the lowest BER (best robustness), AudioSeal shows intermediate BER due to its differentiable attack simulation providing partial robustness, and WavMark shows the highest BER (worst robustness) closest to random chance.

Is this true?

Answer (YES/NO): YES